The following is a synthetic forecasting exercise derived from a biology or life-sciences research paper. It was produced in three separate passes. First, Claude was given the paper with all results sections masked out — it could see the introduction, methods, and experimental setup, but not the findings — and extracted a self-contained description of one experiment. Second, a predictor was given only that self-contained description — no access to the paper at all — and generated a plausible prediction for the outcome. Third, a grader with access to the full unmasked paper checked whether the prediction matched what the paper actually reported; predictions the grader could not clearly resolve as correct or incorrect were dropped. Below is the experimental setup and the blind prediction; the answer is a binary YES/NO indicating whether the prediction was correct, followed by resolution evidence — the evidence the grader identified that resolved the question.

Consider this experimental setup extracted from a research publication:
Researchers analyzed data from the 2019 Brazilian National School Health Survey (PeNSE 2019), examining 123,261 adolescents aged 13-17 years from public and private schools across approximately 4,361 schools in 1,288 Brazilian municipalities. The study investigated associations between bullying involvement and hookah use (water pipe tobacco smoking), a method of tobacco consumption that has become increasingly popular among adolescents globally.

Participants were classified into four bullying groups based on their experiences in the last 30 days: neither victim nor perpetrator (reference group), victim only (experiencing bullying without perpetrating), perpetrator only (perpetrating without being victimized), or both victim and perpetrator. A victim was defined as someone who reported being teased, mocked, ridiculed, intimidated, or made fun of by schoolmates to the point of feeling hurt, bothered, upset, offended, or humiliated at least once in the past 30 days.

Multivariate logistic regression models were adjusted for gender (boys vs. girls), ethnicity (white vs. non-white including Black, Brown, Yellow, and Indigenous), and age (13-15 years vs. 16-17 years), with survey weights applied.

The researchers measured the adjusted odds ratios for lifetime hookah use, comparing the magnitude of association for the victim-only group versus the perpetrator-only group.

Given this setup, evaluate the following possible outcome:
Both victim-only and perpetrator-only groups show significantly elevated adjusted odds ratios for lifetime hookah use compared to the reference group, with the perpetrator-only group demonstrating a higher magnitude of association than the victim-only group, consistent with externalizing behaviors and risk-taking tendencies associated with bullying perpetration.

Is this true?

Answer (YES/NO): YES